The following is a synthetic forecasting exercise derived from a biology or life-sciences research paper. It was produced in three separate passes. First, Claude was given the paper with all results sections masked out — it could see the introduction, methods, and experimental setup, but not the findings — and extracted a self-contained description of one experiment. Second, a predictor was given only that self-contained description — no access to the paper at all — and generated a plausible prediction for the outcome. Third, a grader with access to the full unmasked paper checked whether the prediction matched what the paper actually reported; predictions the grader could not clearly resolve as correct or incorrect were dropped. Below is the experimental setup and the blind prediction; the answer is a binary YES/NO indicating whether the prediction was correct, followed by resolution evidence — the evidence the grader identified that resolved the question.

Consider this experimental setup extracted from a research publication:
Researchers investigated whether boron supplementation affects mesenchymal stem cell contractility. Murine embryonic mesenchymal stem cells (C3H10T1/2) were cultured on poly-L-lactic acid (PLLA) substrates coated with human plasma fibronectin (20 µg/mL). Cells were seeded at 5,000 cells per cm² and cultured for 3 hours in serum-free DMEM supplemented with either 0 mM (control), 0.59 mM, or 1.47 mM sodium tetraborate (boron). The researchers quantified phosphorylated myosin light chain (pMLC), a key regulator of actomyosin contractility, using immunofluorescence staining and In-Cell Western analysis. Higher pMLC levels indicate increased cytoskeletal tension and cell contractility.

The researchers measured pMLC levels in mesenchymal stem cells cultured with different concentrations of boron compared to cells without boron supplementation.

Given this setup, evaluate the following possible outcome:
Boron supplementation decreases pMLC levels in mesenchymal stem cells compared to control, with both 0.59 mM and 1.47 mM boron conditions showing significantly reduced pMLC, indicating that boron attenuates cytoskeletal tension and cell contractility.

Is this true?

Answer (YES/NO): NO